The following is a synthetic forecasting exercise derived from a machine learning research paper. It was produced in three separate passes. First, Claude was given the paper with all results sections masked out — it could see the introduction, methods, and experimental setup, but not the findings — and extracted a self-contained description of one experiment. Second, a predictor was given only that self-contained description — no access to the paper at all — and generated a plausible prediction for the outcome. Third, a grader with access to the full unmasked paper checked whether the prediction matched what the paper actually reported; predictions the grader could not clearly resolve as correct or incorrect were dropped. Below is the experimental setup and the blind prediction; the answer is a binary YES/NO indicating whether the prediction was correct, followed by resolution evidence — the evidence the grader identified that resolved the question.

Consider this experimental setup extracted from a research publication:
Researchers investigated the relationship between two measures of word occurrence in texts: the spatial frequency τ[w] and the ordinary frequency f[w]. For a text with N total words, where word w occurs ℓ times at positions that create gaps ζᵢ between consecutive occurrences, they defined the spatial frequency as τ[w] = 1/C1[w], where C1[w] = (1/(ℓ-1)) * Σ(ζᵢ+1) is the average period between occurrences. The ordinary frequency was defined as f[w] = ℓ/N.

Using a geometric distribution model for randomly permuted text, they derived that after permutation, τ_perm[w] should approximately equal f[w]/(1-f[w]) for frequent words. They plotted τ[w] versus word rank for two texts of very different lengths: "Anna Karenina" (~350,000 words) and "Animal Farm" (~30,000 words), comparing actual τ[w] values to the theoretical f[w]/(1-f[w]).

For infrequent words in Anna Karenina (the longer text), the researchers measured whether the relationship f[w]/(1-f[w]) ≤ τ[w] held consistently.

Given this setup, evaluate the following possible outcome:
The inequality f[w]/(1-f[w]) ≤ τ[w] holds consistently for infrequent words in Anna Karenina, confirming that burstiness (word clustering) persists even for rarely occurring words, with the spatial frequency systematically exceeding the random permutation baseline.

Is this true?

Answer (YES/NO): YES